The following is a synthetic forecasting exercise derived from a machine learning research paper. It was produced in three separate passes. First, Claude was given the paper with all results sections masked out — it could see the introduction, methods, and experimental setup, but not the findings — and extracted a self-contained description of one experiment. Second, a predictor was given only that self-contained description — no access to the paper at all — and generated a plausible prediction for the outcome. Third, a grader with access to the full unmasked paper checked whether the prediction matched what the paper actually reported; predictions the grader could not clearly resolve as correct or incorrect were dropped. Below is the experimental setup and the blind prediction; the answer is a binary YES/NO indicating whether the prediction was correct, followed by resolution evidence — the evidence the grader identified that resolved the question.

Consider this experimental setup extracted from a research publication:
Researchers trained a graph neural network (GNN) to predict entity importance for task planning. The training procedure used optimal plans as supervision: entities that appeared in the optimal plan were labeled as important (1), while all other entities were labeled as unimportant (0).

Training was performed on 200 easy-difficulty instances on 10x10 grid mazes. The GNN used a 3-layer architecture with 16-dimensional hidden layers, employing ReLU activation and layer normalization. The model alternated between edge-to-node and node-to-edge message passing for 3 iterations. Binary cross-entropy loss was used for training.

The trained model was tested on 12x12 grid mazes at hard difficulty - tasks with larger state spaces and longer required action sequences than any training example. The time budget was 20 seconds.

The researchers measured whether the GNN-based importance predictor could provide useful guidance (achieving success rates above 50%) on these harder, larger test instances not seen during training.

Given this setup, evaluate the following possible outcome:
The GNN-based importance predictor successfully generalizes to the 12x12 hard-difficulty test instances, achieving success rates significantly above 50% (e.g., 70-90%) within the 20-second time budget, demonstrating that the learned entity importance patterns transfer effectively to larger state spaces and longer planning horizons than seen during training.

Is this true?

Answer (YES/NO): NO